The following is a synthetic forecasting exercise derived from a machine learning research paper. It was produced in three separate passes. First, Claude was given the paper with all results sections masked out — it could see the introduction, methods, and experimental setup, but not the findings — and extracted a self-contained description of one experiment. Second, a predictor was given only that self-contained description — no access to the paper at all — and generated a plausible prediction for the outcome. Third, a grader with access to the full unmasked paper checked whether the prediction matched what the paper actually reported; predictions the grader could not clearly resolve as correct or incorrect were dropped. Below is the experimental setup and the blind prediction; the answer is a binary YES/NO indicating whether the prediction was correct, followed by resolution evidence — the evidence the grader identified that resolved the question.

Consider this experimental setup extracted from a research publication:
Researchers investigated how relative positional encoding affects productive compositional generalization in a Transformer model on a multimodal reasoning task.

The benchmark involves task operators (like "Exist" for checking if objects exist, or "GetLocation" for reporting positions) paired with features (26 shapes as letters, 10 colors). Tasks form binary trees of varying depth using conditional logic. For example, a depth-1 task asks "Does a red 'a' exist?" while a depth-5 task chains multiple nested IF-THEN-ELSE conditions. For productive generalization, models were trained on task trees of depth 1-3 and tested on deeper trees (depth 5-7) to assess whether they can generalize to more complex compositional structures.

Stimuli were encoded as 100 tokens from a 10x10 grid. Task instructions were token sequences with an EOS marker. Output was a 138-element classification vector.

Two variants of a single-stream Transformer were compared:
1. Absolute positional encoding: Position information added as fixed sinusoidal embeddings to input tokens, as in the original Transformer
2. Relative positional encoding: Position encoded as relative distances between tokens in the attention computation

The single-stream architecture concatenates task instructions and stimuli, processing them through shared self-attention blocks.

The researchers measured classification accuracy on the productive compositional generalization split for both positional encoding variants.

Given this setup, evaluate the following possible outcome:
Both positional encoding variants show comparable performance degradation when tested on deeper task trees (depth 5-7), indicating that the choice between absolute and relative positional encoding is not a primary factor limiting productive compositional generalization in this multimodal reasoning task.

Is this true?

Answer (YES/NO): YES